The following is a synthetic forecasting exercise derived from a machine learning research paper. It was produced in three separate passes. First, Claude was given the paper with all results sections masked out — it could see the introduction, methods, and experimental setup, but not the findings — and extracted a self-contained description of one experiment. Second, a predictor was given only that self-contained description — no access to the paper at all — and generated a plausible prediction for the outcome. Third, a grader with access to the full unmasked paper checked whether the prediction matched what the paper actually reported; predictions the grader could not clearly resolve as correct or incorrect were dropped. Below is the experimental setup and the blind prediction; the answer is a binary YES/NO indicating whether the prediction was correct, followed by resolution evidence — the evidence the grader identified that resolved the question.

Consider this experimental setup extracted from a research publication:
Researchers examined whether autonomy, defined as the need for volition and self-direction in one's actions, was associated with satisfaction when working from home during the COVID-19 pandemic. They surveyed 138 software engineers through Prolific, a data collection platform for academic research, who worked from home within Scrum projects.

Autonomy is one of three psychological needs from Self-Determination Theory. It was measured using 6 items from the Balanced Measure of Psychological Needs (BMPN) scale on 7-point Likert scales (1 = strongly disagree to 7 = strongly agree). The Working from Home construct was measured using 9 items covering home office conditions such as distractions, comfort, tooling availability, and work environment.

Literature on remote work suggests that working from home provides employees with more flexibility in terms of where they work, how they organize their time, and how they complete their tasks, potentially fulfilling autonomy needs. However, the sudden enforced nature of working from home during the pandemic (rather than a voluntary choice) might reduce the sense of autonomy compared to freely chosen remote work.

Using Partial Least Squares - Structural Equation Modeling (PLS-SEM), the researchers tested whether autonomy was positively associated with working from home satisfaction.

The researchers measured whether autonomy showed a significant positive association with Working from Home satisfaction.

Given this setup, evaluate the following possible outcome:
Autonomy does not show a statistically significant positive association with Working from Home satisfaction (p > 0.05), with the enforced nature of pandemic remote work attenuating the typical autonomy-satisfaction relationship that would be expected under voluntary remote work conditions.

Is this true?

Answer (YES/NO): NO